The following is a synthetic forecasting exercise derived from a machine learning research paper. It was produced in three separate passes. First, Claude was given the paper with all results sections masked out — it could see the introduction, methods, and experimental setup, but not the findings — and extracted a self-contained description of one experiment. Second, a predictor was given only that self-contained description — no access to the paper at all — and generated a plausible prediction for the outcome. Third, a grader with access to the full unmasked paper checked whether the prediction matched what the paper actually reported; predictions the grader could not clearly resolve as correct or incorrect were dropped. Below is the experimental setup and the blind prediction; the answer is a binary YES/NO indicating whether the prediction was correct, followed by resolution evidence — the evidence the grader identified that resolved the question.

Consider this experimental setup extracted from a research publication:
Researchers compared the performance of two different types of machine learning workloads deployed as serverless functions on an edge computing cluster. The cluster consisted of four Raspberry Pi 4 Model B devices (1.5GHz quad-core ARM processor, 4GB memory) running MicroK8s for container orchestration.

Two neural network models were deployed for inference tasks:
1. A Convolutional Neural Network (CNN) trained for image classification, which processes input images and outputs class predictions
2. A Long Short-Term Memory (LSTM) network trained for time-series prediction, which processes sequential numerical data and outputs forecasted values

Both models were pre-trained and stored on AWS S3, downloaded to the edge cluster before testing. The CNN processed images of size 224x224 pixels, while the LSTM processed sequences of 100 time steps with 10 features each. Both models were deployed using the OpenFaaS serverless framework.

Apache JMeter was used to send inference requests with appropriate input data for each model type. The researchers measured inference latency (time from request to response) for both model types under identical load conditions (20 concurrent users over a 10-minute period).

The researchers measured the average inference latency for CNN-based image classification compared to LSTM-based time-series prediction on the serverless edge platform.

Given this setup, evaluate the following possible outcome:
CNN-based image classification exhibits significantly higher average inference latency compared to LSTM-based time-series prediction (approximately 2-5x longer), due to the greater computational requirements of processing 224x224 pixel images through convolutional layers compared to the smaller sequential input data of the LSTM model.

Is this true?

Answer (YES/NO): NO